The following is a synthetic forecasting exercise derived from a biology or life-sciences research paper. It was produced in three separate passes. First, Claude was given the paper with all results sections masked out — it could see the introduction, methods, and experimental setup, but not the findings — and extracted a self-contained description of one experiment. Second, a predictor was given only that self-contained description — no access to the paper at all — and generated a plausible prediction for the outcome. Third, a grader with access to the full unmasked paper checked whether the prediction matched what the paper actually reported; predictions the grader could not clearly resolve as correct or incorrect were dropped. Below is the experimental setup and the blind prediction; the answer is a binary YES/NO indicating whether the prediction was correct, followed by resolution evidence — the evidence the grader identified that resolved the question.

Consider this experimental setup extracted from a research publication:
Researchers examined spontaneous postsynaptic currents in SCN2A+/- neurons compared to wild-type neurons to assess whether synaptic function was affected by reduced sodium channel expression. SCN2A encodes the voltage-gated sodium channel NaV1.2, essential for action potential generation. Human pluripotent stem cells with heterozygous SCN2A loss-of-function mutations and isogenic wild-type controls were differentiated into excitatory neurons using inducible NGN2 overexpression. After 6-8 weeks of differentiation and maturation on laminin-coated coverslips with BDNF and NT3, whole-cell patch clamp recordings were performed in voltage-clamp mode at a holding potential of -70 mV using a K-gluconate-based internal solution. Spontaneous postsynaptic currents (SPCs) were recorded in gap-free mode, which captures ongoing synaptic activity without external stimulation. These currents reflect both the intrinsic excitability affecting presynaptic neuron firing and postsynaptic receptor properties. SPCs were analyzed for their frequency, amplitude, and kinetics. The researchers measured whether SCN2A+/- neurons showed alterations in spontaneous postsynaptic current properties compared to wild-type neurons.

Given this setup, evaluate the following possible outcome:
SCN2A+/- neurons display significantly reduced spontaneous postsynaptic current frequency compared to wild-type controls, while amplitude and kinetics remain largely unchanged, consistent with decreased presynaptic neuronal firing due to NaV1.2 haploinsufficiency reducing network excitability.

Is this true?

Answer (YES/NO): NO